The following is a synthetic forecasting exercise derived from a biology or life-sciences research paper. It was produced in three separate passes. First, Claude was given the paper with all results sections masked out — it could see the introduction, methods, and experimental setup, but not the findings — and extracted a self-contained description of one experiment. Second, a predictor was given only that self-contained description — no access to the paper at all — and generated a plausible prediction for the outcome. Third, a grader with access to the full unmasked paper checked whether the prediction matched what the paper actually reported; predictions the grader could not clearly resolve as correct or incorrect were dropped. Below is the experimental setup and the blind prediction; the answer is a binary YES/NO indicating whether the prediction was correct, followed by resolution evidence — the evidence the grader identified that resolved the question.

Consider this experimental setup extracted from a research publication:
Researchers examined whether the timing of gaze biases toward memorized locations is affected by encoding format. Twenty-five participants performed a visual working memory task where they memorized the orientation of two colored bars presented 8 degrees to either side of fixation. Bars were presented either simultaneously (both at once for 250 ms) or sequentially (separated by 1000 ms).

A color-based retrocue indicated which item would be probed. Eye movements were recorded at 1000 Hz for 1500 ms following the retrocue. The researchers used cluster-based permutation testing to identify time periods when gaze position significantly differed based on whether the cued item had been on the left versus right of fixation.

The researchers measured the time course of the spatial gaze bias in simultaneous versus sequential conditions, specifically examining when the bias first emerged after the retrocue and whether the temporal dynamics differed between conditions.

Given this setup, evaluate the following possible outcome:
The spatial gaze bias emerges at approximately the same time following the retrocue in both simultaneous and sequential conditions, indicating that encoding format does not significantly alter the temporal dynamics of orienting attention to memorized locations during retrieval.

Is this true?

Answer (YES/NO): YES